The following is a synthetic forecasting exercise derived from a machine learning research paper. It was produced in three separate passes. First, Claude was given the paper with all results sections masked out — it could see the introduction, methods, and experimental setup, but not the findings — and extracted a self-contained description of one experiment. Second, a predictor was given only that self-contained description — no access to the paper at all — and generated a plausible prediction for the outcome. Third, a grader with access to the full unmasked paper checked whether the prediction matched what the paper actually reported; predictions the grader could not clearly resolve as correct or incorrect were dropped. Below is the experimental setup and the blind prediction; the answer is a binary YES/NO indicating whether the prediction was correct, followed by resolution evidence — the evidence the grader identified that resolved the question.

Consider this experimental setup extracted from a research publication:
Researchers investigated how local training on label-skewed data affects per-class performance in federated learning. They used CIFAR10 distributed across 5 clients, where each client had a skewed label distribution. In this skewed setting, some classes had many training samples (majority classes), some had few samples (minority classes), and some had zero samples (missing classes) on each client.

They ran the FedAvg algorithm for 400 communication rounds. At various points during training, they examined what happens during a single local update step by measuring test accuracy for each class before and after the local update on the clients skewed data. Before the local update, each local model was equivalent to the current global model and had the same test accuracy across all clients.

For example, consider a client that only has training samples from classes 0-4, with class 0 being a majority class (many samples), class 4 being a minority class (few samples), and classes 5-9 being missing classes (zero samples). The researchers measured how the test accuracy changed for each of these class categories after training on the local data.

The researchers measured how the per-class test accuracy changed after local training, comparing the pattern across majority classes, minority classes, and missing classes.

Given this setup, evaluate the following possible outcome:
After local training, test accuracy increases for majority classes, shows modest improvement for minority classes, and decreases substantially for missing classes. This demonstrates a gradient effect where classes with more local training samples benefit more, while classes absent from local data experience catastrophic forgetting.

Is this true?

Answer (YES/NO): NO